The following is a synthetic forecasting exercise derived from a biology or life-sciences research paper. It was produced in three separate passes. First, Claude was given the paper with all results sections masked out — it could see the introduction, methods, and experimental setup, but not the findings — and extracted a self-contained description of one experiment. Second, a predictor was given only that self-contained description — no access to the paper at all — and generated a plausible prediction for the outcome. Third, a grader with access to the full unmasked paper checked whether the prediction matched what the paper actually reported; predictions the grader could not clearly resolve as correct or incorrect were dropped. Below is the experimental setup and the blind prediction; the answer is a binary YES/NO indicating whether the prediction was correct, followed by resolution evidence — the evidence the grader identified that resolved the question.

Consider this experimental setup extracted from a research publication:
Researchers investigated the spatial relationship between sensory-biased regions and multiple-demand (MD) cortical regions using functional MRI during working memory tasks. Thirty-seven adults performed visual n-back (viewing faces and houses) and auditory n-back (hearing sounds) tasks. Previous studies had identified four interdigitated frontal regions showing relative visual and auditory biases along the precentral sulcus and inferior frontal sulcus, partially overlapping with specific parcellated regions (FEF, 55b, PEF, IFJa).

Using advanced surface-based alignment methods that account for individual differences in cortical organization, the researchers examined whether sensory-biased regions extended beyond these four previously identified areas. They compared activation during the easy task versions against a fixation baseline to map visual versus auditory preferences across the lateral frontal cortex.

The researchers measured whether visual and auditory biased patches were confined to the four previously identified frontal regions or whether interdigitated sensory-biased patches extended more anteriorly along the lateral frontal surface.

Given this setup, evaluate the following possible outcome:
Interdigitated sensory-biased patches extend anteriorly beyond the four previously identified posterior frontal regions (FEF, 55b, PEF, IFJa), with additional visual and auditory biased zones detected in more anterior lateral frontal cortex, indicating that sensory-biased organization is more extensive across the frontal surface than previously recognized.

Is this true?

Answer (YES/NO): YES